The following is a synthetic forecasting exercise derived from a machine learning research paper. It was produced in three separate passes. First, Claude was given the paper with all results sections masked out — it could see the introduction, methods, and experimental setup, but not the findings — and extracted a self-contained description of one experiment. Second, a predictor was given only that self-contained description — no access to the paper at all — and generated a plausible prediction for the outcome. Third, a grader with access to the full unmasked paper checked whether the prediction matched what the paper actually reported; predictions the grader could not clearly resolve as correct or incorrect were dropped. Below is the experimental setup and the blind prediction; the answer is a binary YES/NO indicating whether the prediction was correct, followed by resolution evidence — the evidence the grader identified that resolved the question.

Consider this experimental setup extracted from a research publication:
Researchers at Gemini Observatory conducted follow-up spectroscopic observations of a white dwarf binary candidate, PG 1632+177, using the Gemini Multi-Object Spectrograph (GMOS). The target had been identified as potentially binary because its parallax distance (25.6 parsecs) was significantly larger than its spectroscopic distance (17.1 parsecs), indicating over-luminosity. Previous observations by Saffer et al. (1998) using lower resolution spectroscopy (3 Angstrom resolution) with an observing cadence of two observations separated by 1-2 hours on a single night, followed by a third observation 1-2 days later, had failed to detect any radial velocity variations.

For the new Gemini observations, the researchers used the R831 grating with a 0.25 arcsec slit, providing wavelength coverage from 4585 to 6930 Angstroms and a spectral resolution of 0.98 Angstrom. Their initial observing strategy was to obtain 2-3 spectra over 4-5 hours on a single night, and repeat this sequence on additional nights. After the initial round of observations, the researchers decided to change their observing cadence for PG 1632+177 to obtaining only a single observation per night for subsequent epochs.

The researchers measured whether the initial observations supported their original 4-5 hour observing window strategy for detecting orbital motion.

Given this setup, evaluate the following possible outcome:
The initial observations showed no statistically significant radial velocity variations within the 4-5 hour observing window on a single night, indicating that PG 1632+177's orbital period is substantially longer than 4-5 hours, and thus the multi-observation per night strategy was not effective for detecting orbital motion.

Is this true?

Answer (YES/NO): NO